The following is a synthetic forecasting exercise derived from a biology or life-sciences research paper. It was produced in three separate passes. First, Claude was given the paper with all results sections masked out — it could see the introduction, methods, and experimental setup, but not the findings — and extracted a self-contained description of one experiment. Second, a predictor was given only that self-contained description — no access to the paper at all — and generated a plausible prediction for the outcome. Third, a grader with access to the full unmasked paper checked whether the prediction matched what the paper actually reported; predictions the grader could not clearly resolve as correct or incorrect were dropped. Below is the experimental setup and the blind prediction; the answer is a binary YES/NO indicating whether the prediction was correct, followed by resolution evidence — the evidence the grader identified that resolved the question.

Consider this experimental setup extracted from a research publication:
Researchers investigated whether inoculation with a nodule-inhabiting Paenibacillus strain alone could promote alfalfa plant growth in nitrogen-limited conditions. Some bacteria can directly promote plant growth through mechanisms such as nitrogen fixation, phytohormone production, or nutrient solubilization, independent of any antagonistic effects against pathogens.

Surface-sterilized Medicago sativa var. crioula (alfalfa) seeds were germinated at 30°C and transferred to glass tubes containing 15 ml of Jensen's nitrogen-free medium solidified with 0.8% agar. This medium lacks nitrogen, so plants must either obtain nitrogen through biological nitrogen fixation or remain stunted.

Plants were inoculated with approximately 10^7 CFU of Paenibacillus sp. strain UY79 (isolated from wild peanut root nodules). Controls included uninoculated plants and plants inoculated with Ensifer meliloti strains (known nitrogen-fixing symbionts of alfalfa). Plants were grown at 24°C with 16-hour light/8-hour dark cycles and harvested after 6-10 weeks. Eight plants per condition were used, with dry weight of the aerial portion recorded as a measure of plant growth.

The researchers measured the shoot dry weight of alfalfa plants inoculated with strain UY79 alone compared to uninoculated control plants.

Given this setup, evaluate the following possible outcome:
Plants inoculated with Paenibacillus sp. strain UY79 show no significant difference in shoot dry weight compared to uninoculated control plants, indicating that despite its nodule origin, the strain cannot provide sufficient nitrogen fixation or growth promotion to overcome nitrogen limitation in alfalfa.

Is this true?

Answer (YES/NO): YES